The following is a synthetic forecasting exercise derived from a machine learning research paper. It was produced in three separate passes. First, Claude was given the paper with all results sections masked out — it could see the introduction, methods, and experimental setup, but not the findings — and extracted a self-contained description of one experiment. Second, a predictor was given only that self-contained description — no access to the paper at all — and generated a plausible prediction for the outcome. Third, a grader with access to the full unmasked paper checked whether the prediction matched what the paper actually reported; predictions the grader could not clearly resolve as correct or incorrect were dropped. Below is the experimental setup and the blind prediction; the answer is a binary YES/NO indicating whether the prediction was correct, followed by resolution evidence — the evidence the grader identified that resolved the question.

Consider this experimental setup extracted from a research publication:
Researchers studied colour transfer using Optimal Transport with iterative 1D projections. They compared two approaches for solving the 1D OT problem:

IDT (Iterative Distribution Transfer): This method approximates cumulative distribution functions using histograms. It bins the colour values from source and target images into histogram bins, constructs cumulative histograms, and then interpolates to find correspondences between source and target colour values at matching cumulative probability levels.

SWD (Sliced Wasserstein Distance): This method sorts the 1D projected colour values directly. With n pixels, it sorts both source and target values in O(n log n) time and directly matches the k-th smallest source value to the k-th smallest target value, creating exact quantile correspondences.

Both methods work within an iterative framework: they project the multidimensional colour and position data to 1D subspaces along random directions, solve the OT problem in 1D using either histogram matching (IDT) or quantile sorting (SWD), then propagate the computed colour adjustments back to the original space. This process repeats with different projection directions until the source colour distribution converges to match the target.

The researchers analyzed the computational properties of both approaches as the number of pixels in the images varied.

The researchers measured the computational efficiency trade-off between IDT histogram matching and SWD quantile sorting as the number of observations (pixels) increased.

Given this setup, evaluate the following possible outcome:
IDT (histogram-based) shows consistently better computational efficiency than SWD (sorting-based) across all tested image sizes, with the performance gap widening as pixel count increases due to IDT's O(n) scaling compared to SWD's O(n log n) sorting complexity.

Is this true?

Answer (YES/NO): NO